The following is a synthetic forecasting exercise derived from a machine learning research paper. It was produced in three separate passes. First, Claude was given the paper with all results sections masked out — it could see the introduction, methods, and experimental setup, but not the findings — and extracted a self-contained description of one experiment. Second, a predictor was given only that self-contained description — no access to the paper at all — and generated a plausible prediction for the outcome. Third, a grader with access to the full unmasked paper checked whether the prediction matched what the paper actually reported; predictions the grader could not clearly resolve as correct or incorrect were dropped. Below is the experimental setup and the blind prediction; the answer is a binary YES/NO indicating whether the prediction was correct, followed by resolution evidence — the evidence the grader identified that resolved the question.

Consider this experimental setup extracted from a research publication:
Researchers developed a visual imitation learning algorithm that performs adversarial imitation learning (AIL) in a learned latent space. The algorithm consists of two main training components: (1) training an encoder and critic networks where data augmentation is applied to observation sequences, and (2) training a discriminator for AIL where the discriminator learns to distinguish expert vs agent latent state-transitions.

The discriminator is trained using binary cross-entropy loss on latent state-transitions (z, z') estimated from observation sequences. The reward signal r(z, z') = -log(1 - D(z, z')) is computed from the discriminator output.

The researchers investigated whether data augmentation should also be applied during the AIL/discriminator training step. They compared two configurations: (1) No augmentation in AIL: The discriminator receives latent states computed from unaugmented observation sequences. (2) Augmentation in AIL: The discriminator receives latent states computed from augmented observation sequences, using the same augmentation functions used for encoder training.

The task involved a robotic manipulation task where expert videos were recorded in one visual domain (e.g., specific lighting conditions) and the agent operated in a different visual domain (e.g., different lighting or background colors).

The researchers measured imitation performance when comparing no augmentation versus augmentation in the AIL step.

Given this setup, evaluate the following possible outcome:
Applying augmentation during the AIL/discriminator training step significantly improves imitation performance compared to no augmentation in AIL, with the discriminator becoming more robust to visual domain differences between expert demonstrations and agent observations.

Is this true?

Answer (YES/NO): NO